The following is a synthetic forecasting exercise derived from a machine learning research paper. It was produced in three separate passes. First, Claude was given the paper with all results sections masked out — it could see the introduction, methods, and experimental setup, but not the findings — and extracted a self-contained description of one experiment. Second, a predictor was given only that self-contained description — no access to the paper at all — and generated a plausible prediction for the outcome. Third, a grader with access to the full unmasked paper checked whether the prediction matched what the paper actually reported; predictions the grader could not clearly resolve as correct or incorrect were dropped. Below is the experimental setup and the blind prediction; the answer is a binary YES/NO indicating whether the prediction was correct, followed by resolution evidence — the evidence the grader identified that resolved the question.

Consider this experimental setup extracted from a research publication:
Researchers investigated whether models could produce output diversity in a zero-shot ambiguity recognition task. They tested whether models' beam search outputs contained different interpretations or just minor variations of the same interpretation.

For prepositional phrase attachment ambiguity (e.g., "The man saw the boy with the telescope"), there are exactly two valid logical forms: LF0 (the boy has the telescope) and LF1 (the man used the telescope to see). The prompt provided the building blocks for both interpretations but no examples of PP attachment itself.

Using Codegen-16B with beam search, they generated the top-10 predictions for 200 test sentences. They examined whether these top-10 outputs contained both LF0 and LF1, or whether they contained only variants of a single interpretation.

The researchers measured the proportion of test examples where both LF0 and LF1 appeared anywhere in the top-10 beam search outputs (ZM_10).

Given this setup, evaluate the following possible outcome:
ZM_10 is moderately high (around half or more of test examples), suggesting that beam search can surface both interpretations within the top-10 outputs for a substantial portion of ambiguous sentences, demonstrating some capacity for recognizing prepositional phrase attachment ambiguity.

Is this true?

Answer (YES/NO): NO